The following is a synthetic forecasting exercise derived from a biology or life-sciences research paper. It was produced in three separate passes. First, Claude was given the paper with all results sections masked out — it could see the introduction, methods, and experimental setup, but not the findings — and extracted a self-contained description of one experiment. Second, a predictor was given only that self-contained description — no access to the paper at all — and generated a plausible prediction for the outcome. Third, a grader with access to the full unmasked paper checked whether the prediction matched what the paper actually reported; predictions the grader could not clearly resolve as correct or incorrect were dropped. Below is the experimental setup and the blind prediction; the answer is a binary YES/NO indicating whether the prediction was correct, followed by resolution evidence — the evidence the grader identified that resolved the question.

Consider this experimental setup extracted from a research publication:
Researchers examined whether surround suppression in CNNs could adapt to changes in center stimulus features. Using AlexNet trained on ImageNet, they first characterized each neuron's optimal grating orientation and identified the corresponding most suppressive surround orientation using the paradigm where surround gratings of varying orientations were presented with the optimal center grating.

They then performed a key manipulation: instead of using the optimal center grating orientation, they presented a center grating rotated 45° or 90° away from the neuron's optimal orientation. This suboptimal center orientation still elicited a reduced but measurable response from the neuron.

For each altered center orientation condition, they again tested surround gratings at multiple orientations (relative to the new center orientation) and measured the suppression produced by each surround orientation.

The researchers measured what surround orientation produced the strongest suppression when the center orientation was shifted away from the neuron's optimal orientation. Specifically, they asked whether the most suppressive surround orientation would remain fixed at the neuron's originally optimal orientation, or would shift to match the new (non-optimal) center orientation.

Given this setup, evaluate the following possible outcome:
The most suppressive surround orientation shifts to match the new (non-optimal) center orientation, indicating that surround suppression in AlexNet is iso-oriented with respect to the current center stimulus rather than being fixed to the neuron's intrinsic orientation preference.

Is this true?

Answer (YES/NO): NO